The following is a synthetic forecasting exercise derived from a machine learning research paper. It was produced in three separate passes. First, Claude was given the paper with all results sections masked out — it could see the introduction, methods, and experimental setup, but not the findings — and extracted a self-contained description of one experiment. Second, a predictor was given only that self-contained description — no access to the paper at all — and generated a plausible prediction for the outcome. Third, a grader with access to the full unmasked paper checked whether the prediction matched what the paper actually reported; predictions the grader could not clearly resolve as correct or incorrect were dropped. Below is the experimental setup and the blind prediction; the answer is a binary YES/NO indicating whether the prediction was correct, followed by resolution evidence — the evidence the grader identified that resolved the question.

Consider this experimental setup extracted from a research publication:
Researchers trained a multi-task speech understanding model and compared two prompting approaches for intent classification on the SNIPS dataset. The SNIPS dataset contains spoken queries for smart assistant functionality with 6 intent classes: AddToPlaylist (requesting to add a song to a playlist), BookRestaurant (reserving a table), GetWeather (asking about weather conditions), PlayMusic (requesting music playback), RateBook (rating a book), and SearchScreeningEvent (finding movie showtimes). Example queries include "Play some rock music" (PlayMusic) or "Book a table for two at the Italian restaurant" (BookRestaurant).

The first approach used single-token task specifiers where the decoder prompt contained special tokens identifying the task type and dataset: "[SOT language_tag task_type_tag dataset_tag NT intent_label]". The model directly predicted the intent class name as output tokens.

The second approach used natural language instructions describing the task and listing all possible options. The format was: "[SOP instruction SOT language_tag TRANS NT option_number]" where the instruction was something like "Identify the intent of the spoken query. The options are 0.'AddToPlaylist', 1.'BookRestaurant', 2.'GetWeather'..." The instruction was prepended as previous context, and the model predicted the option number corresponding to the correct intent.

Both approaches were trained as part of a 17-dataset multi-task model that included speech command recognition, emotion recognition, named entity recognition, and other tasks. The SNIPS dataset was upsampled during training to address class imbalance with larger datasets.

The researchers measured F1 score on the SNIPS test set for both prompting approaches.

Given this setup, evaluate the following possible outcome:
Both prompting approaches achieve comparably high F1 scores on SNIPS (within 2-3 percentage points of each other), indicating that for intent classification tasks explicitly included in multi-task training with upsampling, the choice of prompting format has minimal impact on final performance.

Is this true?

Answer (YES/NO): NO